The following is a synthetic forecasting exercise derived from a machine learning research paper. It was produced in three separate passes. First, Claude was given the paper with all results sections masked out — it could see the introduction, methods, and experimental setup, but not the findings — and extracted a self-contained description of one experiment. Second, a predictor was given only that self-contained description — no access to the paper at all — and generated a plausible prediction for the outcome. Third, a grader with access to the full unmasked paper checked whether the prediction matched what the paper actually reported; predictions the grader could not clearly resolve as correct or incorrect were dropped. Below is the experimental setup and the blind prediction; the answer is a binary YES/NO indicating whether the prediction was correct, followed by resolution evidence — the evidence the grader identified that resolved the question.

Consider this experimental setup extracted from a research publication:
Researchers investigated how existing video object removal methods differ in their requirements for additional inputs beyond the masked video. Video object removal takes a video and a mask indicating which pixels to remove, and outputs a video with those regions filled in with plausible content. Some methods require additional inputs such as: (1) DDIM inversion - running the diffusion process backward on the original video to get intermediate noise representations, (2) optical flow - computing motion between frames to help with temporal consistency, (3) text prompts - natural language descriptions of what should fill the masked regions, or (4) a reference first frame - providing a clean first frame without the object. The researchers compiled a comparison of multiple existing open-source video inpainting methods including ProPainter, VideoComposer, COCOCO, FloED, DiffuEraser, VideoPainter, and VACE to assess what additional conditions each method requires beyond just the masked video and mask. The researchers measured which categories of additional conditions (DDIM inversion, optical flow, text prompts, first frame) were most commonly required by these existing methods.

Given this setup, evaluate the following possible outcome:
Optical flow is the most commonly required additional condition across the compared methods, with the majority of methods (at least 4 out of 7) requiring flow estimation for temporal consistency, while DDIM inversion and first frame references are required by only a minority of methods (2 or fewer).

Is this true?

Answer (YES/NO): NO